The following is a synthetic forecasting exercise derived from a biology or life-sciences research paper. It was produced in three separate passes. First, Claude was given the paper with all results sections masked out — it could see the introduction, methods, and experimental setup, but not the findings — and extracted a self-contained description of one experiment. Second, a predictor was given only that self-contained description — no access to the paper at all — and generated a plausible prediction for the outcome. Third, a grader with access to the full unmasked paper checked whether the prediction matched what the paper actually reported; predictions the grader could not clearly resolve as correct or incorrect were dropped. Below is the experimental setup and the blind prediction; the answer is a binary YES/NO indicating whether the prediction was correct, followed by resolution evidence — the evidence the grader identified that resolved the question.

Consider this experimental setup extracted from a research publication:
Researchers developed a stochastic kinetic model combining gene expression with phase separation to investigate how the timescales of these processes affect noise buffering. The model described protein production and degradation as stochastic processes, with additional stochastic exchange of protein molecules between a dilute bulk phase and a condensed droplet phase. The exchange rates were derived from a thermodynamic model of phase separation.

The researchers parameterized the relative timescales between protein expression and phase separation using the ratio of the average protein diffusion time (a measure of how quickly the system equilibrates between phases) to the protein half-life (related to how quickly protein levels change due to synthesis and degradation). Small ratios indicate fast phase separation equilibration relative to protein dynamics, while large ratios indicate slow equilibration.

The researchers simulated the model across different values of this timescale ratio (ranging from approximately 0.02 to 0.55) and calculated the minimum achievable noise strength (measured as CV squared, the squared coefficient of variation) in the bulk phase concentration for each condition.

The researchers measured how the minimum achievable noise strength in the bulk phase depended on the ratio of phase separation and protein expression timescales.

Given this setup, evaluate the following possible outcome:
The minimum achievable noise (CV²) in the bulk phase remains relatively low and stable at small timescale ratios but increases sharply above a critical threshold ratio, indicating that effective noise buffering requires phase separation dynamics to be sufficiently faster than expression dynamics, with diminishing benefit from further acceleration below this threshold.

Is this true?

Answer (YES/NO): NO